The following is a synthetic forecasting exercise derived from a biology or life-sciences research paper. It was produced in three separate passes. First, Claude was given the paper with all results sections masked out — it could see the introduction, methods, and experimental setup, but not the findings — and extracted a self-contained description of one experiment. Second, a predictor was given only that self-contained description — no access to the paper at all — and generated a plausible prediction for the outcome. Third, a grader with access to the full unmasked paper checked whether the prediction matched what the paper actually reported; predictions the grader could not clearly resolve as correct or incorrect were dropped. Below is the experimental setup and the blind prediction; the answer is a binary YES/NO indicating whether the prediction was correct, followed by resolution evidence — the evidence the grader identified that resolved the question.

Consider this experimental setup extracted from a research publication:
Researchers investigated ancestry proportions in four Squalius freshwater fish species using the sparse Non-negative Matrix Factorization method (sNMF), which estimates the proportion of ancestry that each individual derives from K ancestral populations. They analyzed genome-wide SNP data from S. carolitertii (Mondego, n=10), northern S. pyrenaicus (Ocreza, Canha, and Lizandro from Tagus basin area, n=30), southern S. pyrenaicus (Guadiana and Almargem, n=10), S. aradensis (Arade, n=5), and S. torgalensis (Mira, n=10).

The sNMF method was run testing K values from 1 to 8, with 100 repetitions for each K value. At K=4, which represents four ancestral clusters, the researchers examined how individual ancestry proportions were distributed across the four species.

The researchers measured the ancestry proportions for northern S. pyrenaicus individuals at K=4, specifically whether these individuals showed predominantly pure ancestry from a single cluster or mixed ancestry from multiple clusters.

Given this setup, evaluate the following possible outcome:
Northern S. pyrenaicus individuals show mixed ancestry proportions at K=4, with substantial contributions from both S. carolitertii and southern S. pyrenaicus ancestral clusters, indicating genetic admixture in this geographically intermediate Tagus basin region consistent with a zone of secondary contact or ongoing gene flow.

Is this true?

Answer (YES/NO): NO